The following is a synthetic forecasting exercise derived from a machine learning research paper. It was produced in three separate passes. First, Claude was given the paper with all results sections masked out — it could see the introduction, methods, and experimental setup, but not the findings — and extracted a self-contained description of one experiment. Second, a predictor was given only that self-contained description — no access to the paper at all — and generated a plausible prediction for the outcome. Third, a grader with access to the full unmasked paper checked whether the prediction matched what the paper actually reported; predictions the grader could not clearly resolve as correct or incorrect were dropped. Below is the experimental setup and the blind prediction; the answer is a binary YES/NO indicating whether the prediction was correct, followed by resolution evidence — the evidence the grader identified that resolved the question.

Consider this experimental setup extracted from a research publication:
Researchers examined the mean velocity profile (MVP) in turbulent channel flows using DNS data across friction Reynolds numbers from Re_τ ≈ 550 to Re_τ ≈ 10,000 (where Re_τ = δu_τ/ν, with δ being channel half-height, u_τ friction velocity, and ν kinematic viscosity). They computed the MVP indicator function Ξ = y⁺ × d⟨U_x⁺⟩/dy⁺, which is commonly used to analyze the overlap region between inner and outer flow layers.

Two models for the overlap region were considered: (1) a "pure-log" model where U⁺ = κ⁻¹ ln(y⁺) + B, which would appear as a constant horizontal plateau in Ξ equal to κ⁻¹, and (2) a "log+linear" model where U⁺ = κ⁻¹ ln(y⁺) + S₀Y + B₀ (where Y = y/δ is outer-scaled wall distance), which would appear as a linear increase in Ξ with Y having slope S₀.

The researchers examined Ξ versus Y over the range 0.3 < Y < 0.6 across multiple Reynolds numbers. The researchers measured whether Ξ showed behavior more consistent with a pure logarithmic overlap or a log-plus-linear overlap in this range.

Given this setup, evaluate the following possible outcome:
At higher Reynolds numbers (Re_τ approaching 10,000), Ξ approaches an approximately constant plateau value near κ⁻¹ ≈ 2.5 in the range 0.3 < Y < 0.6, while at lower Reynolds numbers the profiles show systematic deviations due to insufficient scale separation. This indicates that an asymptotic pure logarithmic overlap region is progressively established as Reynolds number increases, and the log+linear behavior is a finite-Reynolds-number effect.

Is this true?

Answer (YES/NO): NO